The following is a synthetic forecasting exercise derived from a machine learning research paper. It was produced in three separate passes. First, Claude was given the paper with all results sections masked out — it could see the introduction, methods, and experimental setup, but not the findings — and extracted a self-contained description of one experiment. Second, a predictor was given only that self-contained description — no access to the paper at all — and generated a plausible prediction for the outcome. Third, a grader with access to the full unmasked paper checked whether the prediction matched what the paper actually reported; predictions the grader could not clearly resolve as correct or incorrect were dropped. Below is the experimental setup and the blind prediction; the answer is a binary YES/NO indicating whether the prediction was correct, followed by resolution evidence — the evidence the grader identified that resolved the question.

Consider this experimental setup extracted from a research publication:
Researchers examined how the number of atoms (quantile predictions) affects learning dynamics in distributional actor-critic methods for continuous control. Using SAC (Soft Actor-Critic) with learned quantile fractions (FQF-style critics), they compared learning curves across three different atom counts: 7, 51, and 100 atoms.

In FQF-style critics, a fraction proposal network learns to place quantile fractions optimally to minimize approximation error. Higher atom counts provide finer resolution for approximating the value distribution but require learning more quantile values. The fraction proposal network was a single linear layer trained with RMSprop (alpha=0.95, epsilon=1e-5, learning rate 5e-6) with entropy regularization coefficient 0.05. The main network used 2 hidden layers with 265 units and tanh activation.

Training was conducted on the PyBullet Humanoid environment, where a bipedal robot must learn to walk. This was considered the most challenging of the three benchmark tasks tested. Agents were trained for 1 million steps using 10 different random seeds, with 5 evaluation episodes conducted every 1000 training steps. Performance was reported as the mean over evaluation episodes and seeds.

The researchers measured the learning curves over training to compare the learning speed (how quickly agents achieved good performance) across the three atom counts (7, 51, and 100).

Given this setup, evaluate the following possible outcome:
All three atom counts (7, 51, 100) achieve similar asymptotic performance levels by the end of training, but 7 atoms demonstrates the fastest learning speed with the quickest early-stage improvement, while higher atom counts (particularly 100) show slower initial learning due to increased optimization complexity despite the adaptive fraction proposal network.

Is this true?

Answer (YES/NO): NO